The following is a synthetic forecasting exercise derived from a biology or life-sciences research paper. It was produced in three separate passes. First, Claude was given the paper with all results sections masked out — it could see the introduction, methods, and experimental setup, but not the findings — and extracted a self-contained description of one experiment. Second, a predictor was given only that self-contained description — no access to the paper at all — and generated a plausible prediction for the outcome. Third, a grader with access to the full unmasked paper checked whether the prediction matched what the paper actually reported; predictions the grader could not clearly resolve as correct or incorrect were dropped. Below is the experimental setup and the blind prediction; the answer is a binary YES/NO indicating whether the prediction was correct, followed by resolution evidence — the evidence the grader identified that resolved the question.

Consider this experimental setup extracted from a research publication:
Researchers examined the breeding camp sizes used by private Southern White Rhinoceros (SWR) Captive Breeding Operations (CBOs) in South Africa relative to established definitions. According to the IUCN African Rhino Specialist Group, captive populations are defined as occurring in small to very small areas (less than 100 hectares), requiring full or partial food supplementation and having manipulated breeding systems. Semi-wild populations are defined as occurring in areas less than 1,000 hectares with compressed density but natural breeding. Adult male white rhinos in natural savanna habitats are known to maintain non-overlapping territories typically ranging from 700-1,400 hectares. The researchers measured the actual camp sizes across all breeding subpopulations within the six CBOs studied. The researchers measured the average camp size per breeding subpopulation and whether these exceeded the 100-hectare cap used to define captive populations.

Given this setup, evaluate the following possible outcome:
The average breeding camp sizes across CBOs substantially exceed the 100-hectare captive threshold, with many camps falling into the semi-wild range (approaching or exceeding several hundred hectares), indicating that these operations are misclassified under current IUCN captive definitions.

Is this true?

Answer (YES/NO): YES